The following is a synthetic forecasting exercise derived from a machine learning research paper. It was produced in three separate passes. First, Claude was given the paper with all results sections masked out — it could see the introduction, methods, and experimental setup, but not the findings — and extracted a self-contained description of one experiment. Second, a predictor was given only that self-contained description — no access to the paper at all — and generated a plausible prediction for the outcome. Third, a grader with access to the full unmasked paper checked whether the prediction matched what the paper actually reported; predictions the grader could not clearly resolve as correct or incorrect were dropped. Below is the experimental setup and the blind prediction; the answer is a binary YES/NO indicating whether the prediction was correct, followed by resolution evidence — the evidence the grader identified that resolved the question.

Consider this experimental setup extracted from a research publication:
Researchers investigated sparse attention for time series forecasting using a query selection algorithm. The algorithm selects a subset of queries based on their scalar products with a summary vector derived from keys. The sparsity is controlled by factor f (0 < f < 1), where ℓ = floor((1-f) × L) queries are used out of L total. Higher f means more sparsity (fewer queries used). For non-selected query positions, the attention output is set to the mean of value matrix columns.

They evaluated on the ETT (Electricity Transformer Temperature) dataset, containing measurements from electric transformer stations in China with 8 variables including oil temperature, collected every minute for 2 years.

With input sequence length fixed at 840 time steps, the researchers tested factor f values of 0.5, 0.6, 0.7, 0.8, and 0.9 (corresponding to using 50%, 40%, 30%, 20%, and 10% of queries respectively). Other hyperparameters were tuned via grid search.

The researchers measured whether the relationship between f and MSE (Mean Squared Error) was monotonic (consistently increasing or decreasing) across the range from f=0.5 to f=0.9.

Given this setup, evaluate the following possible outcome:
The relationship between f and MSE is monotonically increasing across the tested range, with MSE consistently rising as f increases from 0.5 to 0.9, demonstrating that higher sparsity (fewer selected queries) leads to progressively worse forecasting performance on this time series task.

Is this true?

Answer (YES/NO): NO